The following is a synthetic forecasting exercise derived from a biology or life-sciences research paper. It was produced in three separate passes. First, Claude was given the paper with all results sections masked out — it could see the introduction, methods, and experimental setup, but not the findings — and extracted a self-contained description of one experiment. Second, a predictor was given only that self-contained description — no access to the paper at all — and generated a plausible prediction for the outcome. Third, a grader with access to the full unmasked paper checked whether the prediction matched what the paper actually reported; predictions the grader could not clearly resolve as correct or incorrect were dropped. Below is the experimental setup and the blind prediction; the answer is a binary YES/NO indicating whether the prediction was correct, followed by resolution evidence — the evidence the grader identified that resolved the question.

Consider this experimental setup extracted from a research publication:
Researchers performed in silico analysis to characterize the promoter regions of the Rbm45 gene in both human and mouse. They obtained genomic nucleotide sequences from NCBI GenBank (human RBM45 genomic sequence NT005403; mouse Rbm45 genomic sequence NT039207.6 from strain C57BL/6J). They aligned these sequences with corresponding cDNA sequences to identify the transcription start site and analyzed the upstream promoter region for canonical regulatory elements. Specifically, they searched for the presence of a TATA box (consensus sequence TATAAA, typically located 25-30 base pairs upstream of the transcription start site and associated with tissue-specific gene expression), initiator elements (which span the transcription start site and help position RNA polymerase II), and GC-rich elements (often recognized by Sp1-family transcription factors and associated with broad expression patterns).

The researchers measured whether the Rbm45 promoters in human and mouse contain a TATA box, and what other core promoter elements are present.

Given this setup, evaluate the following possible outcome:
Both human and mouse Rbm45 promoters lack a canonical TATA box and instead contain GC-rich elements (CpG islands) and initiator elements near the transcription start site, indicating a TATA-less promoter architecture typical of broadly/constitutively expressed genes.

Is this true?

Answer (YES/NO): NO